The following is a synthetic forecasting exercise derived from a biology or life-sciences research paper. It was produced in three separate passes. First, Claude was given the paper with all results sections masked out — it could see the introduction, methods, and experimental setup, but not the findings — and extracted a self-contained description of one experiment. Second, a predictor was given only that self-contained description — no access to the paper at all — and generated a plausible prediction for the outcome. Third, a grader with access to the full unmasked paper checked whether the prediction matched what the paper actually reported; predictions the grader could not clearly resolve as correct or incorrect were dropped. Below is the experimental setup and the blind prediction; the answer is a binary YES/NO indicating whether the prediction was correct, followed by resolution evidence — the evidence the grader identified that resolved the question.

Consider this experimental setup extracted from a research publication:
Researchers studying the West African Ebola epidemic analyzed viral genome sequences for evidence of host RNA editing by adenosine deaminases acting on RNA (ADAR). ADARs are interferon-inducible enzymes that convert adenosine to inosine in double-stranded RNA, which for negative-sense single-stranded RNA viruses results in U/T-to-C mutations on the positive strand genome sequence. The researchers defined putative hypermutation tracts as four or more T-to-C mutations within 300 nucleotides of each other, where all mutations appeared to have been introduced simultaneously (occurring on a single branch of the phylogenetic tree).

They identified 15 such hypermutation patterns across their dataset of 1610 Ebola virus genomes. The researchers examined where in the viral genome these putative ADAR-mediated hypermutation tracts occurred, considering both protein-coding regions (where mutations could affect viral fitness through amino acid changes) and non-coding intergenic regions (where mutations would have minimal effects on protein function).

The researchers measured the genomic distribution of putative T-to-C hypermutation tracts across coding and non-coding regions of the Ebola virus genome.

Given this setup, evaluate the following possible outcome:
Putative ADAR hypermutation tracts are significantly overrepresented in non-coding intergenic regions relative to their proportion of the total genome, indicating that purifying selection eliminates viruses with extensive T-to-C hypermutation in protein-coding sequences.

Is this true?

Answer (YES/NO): YES